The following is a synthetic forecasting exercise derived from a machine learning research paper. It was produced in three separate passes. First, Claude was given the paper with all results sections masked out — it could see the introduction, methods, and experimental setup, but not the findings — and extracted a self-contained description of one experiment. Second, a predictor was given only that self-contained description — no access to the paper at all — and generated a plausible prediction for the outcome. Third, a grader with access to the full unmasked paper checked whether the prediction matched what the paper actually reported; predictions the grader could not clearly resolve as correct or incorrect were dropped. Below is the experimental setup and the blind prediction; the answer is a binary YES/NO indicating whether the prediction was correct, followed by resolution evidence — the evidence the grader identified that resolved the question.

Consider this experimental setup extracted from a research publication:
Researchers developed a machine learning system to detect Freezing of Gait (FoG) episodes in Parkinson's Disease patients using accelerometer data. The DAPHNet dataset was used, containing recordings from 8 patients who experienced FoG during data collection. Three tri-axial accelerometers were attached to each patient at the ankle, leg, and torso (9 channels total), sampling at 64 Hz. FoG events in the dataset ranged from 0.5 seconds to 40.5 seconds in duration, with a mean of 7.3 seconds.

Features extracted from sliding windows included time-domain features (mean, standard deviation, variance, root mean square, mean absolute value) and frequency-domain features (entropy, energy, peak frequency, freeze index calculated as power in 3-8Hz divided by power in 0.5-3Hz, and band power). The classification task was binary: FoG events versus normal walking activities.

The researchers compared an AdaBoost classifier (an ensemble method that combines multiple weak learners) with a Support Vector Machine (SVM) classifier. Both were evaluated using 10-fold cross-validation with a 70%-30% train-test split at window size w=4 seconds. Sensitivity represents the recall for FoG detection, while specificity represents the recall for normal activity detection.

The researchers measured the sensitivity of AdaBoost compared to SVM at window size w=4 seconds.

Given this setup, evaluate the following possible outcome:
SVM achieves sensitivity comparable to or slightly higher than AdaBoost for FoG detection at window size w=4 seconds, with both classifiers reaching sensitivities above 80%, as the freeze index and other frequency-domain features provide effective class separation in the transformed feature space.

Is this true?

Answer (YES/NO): NO